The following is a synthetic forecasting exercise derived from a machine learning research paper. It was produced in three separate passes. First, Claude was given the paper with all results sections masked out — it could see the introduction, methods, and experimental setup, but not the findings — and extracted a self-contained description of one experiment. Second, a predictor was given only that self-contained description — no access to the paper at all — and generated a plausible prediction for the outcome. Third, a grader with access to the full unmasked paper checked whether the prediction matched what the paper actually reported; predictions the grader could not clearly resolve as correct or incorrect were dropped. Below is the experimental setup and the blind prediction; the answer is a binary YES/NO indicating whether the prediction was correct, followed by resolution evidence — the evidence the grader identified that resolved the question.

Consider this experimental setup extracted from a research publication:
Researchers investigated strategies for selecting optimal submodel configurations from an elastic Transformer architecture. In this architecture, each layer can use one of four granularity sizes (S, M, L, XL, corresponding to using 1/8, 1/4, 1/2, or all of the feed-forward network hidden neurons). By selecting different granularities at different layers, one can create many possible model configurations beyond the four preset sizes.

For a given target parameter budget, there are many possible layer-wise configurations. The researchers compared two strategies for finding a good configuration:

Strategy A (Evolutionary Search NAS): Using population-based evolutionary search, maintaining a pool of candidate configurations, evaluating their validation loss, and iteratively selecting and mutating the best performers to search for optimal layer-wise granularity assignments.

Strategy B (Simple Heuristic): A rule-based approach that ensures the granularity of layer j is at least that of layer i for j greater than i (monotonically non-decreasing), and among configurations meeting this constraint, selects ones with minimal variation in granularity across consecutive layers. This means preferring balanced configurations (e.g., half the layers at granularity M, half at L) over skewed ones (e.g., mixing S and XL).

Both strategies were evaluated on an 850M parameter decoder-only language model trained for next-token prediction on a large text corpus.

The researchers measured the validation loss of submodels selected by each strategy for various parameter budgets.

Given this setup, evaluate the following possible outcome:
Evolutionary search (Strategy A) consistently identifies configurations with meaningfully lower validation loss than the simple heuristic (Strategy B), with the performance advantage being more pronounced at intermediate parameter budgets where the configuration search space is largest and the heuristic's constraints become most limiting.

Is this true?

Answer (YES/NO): NO